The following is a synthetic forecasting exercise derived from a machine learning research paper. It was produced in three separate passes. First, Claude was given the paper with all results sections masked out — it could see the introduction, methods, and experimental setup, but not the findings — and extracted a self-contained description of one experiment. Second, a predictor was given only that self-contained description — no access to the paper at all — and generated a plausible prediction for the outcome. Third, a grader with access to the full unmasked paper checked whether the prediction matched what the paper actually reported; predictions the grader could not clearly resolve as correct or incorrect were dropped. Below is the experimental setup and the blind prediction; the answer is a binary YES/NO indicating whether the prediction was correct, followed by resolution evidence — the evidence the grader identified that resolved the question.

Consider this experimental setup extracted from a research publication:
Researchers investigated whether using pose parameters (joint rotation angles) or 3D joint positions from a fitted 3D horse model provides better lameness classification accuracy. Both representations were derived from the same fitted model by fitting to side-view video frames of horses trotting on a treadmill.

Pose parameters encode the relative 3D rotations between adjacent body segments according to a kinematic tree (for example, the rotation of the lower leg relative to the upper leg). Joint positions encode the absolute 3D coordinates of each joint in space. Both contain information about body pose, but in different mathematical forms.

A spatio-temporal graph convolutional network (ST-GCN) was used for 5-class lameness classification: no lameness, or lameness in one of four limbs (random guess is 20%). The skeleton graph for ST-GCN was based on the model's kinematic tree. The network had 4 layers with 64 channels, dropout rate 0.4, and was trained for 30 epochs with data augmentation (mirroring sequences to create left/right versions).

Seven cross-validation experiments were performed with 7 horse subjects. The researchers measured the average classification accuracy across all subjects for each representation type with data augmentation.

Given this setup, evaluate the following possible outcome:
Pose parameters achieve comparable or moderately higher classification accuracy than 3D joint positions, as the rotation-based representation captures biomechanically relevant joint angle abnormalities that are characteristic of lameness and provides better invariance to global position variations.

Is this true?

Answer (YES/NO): YES